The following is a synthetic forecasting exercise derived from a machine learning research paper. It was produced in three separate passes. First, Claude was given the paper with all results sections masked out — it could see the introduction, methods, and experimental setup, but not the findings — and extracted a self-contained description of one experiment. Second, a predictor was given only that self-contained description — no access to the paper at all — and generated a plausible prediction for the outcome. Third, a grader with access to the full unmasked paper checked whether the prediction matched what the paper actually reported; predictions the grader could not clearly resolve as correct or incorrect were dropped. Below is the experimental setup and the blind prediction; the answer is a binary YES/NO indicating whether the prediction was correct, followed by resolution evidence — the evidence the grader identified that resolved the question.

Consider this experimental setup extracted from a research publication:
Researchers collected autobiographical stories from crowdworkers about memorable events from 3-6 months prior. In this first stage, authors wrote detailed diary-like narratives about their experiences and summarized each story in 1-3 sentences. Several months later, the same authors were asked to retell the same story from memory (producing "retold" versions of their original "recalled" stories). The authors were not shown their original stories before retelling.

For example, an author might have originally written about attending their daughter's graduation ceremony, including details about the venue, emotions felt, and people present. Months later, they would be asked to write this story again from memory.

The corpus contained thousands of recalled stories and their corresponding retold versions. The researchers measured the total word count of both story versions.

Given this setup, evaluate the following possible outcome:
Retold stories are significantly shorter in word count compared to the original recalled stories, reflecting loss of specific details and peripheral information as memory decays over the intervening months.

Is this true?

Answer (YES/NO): YES